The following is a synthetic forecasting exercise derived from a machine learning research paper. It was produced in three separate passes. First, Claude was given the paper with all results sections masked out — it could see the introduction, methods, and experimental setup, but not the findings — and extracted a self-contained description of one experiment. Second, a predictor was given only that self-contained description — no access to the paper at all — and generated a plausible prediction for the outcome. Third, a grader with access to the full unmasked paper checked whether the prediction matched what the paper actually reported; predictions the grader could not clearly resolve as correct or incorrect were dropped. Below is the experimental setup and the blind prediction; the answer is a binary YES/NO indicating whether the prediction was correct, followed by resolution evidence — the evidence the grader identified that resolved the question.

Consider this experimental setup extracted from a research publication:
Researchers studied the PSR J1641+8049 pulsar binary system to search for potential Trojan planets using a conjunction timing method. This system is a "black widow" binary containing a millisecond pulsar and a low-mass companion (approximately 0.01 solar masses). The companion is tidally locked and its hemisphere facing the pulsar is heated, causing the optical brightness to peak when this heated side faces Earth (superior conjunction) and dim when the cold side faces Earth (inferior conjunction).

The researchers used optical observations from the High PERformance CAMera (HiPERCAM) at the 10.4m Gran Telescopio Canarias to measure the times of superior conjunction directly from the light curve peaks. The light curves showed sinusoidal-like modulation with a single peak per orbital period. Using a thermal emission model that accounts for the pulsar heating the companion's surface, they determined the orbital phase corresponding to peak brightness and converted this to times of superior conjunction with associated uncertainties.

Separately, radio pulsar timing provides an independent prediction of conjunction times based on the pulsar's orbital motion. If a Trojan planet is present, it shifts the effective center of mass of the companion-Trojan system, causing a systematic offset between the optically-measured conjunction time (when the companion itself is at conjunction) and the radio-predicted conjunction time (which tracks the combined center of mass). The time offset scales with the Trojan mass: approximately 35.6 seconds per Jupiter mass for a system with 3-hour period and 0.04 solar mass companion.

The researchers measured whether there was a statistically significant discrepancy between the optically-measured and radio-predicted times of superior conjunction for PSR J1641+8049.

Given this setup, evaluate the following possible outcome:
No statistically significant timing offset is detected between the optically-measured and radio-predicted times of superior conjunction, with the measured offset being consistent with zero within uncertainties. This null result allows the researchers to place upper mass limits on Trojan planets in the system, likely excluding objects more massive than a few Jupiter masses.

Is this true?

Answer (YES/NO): YES